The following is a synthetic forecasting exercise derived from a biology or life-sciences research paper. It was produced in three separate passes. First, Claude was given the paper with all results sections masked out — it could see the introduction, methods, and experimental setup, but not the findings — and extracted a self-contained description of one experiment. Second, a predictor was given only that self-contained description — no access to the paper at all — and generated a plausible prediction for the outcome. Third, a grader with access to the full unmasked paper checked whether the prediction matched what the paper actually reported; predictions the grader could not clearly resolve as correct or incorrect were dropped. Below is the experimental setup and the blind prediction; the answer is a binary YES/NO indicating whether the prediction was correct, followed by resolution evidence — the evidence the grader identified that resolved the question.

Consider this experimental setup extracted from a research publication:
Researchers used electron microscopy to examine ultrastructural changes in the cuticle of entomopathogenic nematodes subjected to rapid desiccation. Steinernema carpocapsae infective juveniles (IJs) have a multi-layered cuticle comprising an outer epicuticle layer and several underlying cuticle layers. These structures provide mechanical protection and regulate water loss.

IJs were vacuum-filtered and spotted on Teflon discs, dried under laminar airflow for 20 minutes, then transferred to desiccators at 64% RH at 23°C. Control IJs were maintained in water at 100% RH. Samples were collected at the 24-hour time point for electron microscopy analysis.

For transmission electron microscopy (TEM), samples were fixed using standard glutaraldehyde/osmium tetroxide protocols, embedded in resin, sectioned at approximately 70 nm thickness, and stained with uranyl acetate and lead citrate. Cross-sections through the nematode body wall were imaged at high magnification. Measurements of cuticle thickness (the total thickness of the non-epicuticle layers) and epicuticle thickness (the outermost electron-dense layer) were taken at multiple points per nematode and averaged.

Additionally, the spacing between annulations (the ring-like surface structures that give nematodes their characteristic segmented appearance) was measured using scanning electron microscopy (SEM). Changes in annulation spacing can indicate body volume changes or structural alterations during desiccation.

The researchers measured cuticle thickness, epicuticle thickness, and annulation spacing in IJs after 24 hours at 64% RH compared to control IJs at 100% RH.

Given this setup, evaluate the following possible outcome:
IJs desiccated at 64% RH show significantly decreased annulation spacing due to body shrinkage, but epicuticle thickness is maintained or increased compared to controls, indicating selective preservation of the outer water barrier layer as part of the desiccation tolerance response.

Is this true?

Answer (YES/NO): YES